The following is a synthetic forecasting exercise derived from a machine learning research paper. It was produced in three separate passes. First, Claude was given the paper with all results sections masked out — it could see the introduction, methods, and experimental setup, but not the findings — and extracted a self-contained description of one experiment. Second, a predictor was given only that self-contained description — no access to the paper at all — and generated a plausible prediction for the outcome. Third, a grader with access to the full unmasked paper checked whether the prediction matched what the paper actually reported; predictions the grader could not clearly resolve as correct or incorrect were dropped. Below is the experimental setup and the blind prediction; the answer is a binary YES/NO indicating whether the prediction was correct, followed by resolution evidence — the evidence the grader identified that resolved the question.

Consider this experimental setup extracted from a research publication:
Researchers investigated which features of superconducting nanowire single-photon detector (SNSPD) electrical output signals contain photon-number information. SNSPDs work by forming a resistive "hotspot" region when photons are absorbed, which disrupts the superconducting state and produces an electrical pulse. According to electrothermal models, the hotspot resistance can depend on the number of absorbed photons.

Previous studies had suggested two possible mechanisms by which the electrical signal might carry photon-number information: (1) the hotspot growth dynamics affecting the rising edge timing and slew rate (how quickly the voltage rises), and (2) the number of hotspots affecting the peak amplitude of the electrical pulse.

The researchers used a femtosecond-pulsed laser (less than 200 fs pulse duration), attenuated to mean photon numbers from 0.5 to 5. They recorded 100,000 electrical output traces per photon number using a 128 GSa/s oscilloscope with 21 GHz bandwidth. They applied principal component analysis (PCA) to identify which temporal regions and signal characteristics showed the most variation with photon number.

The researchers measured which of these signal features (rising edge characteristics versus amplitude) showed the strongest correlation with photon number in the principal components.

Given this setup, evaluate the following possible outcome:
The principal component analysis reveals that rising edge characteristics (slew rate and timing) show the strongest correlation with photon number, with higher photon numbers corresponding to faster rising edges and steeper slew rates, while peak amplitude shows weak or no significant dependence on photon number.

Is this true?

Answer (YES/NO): NO